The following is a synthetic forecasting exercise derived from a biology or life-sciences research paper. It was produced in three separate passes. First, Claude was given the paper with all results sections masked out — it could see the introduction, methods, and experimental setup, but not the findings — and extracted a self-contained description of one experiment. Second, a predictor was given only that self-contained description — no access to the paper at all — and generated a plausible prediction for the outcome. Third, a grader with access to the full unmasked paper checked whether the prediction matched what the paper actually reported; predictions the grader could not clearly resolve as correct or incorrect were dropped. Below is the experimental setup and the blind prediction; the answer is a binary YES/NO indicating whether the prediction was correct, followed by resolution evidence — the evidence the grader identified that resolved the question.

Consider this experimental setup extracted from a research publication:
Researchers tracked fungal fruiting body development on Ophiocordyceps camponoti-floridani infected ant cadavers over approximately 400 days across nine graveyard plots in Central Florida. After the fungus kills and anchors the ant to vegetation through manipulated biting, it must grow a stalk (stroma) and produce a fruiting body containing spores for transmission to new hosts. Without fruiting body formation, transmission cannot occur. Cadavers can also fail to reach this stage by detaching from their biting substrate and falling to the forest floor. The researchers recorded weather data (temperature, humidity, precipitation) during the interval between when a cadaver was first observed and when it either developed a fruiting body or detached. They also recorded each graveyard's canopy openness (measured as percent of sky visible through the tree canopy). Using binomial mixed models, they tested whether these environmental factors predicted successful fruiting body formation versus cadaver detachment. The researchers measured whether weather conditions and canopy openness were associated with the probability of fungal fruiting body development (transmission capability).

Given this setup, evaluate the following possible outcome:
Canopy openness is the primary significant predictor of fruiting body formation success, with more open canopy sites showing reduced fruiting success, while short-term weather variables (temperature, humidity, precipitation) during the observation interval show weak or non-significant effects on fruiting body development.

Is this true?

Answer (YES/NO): NO